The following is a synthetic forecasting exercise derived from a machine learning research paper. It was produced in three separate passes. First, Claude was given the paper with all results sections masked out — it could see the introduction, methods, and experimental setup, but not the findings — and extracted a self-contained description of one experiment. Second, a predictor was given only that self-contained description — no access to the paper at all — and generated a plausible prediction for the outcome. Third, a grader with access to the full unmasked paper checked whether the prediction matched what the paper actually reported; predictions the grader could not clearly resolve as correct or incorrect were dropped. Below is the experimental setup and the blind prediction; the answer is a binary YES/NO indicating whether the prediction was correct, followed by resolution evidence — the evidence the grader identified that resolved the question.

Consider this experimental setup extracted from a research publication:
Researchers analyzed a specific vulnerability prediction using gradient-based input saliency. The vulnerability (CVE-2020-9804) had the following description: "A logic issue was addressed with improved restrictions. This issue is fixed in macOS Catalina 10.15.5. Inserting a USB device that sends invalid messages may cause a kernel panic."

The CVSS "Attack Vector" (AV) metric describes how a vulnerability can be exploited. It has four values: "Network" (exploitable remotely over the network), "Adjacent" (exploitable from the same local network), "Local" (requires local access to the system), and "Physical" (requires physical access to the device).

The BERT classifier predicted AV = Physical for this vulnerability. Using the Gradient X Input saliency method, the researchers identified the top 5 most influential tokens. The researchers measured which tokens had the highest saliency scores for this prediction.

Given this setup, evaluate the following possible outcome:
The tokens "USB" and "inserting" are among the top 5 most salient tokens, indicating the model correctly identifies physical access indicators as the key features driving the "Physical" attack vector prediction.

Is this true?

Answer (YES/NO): NO